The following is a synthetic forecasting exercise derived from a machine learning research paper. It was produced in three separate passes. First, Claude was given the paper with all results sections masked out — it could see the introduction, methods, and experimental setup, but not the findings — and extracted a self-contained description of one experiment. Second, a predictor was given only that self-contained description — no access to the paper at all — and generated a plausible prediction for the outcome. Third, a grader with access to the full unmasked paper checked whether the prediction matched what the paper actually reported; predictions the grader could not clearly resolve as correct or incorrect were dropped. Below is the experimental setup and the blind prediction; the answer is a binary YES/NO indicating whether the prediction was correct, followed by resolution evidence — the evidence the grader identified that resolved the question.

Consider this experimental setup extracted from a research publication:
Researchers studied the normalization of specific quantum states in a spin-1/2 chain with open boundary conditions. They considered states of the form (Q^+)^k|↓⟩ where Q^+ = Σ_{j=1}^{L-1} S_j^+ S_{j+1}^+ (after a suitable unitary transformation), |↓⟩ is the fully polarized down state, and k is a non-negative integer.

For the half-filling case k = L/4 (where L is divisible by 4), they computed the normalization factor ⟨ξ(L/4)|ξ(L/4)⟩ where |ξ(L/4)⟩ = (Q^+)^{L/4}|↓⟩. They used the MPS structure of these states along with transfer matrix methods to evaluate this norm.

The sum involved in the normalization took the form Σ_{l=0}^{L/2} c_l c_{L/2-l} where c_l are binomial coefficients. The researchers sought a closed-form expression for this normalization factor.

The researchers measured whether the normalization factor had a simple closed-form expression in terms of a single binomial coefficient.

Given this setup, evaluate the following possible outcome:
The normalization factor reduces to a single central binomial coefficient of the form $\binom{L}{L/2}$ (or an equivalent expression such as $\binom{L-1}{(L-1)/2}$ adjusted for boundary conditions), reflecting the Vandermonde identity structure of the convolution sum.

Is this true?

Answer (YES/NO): NO